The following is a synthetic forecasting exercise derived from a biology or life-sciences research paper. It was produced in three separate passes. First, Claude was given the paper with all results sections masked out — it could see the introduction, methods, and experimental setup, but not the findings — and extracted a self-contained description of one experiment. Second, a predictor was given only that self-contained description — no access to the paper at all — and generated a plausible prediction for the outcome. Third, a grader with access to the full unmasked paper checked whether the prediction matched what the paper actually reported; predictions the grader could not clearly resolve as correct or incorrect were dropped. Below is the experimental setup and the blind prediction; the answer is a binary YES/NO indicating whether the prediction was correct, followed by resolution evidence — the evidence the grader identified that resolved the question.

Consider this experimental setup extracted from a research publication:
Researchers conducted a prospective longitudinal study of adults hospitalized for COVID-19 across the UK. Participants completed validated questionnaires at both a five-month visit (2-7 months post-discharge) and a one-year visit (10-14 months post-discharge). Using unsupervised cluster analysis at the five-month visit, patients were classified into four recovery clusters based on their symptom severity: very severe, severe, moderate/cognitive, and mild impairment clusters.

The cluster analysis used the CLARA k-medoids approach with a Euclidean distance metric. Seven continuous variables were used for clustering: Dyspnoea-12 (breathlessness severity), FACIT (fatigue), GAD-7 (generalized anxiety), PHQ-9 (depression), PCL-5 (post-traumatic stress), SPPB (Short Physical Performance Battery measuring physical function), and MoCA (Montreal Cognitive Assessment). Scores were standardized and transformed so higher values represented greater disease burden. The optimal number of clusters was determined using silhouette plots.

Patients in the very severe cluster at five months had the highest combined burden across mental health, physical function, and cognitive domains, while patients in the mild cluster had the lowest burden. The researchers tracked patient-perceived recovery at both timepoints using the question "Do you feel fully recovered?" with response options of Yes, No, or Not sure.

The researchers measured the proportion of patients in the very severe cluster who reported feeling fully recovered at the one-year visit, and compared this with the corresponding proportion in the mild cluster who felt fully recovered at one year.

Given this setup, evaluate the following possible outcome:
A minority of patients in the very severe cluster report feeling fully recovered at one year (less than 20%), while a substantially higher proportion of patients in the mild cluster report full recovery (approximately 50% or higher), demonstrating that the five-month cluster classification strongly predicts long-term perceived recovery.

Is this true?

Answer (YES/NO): YES